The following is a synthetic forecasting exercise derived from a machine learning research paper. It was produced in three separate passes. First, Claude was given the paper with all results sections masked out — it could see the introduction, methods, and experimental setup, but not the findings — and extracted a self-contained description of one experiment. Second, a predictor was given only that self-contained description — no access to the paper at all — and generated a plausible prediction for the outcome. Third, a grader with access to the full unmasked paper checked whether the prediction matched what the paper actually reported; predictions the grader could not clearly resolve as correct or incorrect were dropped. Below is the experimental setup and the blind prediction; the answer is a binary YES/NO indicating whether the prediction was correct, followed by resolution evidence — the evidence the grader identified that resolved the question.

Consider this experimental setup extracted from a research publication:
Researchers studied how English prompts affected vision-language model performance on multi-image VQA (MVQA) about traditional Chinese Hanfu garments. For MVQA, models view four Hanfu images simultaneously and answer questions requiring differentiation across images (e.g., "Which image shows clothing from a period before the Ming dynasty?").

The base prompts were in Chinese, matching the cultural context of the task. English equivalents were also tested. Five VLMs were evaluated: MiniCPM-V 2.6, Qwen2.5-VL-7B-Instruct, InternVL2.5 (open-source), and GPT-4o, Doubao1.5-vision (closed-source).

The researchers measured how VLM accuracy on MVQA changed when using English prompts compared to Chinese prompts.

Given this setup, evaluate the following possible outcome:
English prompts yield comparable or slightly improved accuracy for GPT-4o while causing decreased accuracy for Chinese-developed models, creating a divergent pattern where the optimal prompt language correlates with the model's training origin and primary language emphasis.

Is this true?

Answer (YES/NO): NO